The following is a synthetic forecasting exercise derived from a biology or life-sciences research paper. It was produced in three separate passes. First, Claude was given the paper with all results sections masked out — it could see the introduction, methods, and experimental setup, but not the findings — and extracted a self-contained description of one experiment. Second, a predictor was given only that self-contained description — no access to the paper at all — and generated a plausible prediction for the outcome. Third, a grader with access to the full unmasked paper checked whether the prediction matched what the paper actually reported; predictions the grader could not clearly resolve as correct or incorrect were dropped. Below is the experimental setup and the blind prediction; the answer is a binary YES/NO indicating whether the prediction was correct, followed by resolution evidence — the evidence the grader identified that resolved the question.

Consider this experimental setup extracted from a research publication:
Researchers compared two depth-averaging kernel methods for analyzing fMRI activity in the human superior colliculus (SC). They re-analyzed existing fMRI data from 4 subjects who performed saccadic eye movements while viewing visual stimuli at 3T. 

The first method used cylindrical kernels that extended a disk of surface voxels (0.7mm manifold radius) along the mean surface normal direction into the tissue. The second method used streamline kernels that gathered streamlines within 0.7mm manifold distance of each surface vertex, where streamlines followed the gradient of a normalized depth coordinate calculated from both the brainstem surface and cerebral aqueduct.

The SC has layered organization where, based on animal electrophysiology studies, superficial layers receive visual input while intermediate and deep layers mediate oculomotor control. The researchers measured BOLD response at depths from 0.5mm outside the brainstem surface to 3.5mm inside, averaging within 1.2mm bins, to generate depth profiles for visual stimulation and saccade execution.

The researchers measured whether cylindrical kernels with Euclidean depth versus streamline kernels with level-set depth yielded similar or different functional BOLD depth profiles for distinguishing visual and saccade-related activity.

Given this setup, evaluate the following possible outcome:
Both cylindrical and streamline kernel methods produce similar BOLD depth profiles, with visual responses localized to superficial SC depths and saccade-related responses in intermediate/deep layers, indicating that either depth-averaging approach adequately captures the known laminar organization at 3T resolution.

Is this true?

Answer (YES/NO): YES